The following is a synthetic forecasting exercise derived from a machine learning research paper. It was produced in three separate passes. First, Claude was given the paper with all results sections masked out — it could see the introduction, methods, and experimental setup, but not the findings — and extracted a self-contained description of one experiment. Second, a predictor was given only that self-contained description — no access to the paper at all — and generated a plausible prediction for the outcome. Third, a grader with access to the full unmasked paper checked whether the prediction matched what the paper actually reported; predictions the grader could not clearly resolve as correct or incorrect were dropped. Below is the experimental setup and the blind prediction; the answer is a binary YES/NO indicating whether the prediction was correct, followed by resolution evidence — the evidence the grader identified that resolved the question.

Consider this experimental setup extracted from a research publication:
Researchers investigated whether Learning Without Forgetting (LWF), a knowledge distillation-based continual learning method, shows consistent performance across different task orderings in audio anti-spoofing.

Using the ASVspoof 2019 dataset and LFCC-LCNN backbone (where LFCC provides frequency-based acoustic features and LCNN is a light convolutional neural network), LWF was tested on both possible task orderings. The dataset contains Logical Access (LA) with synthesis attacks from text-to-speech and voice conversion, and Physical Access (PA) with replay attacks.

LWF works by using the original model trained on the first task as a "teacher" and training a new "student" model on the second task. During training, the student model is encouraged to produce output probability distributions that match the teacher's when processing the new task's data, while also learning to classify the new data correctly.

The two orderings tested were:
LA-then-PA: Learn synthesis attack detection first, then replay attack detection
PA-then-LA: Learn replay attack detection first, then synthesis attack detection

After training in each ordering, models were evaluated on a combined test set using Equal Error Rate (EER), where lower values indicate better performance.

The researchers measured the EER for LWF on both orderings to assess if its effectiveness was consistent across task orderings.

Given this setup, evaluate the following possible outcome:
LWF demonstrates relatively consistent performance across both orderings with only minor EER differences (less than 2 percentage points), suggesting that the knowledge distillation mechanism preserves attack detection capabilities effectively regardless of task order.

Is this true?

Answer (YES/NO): NO